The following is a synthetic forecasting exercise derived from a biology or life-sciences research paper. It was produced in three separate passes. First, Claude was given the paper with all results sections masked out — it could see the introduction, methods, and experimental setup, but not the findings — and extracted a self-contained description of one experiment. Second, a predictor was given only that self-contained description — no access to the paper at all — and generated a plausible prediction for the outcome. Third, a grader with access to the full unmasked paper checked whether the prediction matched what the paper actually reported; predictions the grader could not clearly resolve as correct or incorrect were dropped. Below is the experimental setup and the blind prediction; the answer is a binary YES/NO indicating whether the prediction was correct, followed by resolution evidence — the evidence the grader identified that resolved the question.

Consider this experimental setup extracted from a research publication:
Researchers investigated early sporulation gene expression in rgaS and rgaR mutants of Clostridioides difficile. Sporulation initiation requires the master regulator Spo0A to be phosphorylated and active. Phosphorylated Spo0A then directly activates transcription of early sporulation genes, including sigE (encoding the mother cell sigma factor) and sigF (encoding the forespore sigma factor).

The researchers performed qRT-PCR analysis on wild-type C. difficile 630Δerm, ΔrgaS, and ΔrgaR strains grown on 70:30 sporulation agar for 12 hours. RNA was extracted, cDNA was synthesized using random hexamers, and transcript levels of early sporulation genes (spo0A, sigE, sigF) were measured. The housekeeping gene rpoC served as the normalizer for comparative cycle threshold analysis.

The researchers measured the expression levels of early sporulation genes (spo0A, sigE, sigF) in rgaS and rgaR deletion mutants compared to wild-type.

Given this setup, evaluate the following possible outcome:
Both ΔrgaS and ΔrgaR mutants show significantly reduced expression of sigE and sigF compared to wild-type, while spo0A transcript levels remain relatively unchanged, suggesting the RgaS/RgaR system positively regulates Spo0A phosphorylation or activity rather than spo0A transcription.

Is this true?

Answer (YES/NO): NO